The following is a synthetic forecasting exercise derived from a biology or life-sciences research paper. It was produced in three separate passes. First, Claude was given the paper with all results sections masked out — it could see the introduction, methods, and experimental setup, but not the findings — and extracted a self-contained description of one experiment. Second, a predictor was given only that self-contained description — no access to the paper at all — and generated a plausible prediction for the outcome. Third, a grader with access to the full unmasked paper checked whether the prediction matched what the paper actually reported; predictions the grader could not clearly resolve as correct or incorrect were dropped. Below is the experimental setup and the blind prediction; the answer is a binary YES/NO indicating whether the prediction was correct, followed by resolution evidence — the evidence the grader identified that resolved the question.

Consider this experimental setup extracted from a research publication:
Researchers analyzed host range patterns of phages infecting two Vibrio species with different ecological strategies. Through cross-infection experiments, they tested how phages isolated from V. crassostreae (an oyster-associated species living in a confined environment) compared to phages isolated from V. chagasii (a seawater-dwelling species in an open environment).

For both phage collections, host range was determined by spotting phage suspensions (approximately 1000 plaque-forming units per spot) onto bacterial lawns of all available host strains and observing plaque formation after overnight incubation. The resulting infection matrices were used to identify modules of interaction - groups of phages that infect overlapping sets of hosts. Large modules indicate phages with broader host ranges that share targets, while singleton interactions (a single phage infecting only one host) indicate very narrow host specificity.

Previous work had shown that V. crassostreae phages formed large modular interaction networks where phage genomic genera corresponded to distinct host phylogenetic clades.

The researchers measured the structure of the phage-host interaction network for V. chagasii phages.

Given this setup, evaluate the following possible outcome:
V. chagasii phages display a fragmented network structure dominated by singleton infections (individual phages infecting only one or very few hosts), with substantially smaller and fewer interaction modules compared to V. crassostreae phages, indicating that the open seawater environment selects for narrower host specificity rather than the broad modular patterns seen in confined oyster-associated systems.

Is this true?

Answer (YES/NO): NO